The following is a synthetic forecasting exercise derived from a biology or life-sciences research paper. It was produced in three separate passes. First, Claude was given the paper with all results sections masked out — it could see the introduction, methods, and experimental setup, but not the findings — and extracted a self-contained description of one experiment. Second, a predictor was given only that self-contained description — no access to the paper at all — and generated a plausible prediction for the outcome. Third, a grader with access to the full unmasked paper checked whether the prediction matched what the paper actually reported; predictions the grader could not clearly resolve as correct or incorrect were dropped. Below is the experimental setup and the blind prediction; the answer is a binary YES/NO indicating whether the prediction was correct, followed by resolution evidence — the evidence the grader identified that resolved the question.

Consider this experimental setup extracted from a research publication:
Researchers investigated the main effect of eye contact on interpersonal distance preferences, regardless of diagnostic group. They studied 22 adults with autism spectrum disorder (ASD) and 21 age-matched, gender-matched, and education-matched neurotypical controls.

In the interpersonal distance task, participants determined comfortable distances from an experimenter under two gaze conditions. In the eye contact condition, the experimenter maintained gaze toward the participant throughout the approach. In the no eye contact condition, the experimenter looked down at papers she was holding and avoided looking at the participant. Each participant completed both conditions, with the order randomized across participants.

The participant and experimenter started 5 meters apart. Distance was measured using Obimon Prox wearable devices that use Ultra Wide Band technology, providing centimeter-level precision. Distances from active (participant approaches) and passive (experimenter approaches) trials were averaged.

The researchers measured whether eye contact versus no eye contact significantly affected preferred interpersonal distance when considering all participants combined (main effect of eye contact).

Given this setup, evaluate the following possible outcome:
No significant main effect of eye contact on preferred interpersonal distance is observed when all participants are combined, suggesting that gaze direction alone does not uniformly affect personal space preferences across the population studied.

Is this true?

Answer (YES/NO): YES